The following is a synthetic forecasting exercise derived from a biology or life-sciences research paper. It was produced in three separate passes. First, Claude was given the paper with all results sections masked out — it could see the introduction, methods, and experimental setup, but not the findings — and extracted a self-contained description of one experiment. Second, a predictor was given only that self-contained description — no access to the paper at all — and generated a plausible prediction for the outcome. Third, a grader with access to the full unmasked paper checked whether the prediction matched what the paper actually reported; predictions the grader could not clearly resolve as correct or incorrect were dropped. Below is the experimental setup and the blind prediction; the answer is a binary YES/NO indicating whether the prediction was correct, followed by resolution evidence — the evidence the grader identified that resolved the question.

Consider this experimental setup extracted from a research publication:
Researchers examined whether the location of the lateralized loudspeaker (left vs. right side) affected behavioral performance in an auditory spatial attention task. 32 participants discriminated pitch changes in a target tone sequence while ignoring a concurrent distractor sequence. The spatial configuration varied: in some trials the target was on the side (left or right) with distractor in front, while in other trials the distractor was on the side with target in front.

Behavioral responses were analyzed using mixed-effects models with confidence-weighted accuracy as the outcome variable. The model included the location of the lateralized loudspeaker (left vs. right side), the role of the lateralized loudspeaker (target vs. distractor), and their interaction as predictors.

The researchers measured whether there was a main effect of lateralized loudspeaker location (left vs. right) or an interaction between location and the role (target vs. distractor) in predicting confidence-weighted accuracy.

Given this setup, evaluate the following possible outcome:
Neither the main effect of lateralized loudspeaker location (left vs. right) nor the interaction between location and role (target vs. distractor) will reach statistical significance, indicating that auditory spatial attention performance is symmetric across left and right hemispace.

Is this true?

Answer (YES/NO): NO